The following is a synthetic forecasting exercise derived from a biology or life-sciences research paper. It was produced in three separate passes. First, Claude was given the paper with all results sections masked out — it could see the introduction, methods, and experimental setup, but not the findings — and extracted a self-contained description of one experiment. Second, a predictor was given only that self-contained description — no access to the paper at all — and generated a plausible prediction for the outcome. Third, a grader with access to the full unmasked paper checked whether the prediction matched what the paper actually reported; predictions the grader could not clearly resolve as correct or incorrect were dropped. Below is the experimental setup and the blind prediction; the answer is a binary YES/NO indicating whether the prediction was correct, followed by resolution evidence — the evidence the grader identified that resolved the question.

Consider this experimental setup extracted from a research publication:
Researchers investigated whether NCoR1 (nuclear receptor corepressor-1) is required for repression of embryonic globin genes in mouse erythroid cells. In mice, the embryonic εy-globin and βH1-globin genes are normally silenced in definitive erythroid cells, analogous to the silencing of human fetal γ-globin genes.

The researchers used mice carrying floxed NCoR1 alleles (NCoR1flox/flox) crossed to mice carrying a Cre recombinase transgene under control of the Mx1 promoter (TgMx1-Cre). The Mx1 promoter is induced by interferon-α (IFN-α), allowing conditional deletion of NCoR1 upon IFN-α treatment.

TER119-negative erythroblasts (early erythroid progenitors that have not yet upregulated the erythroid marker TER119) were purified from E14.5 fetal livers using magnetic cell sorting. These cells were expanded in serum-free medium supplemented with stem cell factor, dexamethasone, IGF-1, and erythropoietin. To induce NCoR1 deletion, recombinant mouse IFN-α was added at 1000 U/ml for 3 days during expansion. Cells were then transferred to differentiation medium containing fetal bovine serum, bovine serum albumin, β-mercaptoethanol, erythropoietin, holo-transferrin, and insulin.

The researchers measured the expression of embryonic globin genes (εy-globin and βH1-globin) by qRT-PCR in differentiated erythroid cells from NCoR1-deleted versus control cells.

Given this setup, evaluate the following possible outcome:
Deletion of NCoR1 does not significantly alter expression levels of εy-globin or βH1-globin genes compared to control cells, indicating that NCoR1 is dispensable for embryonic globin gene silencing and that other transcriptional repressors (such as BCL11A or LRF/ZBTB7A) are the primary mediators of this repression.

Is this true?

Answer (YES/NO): NO